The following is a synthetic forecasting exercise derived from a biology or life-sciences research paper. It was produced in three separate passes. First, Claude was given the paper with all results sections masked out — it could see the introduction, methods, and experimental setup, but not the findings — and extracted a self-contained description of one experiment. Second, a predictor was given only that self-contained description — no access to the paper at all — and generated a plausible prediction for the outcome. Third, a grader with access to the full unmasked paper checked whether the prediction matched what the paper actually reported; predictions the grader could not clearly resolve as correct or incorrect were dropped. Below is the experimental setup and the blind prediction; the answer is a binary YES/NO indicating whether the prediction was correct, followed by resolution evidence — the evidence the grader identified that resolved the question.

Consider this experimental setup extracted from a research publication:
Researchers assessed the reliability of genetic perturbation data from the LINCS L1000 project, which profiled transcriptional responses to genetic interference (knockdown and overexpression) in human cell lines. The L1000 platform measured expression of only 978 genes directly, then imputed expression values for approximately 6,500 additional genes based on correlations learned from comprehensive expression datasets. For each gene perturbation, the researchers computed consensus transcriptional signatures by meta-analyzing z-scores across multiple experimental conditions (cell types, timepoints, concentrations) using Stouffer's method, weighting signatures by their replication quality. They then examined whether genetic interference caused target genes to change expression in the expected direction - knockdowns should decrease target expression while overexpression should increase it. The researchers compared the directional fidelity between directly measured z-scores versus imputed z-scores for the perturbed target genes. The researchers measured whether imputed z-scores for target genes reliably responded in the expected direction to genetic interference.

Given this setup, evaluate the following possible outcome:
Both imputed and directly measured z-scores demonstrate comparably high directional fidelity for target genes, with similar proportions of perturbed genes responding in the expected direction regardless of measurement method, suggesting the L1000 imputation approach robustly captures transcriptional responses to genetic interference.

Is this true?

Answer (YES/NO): NO